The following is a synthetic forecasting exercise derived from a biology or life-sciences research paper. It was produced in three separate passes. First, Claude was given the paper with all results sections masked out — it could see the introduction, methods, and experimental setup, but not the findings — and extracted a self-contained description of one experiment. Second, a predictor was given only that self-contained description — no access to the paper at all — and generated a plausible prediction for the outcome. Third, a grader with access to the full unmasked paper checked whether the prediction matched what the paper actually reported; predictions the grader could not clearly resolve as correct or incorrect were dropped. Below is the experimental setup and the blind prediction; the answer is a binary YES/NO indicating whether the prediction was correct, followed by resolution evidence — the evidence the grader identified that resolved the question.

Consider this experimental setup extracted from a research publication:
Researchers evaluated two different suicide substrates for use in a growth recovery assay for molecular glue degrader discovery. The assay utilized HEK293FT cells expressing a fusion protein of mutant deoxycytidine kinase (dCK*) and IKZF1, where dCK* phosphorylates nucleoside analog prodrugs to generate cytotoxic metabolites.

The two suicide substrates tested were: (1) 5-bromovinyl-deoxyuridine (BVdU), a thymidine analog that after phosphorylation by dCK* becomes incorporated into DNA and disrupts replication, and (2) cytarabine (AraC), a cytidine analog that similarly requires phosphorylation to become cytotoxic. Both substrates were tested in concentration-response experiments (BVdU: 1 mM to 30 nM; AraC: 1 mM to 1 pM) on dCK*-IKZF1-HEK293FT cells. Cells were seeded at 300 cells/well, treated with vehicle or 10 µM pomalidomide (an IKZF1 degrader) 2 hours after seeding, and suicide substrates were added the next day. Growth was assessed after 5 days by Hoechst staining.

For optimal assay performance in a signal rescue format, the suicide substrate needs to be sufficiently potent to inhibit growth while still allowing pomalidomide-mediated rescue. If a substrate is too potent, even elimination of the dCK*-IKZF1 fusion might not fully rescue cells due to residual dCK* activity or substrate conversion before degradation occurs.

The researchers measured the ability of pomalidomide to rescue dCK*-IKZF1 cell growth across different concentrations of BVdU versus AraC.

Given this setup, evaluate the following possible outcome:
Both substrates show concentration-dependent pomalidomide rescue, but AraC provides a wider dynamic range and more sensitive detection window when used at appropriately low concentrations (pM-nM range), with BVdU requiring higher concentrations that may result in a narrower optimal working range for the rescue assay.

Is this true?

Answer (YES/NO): NO